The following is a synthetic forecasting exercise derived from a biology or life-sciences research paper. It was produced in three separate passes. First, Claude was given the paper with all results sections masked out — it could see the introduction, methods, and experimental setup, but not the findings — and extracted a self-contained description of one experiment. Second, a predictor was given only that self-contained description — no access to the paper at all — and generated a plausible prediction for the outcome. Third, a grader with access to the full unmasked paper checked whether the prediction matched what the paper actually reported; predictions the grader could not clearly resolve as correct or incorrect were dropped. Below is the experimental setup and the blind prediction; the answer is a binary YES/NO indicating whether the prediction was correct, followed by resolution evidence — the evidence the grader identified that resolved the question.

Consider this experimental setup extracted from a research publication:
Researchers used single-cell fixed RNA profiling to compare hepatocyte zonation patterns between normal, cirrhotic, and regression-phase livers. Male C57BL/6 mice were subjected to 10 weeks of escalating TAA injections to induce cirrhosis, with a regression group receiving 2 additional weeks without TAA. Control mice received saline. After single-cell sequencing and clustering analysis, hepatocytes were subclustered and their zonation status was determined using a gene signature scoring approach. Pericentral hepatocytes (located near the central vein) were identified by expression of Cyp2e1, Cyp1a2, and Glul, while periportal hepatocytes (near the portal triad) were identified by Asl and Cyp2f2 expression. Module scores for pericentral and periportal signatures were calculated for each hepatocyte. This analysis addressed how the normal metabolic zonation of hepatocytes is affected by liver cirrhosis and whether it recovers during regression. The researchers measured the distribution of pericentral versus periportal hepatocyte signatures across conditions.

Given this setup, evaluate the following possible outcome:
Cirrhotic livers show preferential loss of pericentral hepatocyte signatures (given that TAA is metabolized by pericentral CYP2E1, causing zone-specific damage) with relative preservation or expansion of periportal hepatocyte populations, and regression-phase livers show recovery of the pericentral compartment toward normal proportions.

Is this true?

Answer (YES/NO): NO